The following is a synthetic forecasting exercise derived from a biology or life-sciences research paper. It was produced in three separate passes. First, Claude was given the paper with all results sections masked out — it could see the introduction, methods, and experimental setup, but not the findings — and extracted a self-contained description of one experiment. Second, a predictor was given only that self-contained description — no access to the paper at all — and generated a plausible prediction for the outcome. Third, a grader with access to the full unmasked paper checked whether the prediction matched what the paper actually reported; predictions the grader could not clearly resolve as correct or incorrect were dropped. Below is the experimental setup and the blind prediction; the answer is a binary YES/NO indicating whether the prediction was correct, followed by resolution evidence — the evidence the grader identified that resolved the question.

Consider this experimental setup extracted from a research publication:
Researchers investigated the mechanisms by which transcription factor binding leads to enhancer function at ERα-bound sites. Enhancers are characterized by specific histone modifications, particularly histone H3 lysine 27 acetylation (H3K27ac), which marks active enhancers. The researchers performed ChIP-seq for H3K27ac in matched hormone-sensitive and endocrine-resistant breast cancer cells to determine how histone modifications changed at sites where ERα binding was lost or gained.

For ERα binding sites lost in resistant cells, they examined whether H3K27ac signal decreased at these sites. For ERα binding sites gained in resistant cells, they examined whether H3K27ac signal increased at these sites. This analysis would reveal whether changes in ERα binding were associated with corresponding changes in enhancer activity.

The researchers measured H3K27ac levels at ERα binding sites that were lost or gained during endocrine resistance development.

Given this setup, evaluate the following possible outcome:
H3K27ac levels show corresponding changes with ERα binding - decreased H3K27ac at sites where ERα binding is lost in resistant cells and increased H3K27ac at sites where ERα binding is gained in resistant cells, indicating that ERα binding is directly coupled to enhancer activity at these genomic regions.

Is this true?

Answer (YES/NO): YES